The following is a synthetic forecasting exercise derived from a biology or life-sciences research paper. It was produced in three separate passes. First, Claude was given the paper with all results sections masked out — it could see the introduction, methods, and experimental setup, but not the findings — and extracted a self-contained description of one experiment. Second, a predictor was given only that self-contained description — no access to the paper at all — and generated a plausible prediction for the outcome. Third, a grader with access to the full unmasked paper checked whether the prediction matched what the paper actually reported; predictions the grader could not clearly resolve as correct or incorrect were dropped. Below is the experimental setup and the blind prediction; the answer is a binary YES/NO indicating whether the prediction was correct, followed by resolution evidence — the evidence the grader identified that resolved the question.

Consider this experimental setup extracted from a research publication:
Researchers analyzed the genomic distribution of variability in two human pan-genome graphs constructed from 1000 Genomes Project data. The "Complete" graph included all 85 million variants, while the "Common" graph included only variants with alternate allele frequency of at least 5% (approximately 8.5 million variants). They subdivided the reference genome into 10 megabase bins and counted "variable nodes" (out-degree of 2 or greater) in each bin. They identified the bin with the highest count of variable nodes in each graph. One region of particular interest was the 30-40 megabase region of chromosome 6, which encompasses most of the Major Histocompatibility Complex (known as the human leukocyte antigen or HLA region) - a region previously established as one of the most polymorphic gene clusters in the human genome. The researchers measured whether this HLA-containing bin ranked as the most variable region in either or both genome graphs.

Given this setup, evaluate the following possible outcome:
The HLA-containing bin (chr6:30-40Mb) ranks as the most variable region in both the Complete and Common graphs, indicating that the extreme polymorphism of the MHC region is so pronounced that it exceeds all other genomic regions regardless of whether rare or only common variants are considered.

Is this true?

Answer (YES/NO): NO